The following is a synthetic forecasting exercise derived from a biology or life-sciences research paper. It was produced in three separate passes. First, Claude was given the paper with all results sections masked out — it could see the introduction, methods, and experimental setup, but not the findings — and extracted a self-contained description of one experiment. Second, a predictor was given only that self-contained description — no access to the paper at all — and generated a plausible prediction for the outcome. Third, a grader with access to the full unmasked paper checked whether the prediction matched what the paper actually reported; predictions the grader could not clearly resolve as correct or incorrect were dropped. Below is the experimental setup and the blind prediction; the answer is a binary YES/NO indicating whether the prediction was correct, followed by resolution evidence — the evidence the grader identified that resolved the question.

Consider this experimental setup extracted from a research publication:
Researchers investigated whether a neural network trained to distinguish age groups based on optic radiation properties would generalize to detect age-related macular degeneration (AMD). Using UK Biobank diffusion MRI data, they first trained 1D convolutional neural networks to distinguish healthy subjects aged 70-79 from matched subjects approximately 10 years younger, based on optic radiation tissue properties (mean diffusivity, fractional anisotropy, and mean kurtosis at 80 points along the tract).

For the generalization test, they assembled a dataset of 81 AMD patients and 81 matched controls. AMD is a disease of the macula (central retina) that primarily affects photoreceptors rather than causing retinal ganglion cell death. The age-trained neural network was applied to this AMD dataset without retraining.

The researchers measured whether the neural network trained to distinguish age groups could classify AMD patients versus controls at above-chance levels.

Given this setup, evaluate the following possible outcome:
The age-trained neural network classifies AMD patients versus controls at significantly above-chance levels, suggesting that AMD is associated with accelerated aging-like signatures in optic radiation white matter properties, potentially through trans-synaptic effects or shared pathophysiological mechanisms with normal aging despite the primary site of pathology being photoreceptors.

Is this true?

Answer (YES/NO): NO